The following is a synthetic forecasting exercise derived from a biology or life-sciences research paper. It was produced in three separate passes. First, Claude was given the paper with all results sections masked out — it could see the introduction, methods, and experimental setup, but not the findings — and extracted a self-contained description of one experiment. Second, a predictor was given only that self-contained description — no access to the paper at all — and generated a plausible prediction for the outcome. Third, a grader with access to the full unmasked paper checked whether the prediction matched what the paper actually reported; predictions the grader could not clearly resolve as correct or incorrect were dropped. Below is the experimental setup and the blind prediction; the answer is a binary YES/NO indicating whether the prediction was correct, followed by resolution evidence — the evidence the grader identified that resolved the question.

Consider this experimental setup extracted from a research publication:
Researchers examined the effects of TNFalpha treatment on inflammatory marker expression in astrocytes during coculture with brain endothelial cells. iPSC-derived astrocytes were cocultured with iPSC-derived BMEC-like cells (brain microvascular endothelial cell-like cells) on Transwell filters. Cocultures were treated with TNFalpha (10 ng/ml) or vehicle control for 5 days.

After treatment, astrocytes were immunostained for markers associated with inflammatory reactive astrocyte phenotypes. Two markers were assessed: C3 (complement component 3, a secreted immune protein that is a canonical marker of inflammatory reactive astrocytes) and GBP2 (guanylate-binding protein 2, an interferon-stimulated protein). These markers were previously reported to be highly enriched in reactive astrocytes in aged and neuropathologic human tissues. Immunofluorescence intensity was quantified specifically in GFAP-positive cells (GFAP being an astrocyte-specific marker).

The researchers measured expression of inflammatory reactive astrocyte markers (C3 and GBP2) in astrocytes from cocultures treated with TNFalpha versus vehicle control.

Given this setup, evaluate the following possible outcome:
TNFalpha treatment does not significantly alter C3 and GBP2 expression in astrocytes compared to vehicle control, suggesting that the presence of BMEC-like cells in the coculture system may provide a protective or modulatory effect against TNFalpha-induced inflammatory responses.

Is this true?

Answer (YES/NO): NO